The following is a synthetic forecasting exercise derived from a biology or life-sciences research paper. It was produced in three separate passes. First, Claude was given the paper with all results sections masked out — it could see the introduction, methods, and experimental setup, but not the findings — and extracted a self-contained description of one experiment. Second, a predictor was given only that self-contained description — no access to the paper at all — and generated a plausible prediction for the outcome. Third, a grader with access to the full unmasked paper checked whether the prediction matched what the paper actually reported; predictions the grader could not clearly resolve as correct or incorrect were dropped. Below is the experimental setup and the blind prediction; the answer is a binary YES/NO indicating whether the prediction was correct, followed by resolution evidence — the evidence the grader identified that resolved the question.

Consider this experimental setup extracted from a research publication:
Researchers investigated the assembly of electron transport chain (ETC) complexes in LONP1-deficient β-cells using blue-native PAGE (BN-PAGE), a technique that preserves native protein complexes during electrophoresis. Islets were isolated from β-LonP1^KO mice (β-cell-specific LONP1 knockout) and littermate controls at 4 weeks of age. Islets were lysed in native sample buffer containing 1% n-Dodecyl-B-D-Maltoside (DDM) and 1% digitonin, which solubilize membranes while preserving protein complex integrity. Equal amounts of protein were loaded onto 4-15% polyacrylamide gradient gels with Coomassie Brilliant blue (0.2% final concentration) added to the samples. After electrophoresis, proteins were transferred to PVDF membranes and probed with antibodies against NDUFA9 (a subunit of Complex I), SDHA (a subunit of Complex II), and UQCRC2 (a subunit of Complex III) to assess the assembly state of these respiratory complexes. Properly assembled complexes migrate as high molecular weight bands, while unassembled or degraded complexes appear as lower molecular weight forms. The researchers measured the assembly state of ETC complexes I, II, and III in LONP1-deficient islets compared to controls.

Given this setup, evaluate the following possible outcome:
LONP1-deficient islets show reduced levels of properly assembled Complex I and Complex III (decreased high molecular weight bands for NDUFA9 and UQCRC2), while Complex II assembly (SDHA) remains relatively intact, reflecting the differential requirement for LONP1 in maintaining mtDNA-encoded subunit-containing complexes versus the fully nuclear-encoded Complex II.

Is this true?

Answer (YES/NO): YES